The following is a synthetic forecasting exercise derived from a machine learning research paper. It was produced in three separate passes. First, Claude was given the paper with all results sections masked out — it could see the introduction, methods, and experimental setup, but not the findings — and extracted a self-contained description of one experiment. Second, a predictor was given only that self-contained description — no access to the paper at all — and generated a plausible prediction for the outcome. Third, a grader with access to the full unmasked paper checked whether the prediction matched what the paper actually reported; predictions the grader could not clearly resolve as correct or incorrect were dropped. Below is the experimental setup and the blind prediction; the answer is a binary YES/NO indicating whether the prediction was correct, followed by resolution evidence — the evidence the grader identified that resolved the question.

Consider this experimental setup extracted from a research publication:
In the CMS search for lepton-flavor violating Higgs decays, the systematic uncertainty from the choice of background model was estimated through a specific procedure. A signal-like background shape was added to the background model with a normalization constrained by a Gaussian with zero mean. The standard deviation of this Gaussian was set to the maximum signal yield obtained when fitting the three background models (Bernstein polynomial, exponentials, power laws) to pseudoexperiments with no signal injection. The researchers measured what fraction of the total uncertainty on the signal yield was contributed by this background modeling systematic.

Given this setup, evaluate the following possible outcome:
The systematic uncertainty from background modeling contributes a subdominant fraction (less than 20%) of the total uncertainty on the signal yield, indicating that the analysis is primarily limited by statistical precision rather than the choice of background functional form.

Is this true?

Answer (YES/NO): YES